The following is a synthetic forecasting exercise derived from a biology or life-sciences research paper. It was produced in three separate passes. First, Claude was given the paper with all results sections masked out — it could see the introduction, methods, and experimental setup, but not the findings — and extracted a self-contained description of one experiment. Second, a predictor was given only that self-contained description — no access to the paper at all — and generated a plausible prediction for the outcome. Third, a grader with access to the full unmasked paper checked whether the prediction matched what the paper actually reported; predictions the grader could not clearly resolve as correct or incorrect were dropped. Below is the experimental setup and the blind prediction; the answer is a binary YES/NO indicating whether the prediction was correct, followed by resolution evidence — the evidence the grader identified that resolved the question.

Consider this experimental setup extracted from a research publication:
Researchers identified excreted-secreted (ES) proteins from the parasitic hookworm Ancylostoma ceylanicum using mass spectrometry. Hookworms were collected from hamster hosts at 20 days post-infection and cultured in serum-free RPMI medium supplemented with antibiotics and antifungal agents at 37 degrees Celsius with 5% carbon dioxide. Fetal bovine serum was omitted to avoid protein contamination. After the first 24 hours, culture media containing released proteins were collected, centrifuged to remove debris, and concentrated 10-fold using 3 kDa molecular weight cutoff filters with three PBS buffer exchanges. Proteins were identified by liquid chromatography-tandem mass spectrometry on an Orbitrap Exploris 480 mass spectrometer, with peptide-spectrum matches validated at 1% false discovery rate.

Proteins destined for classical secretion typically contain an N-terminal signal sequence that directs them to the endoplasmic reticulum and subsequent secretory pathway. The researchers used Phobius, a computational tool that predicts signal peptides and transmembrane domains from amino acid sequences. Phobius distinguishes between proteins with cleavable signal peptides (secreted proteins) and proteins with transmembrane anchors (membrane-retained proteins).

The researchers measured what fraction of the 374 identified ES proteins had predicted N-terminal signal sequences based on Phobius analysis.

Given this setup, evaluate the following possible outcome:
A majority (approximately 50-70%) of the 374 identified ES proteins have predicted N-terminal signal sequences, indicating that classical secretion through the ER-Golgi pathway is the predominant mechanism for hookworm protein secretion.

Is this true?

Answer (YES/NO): YES